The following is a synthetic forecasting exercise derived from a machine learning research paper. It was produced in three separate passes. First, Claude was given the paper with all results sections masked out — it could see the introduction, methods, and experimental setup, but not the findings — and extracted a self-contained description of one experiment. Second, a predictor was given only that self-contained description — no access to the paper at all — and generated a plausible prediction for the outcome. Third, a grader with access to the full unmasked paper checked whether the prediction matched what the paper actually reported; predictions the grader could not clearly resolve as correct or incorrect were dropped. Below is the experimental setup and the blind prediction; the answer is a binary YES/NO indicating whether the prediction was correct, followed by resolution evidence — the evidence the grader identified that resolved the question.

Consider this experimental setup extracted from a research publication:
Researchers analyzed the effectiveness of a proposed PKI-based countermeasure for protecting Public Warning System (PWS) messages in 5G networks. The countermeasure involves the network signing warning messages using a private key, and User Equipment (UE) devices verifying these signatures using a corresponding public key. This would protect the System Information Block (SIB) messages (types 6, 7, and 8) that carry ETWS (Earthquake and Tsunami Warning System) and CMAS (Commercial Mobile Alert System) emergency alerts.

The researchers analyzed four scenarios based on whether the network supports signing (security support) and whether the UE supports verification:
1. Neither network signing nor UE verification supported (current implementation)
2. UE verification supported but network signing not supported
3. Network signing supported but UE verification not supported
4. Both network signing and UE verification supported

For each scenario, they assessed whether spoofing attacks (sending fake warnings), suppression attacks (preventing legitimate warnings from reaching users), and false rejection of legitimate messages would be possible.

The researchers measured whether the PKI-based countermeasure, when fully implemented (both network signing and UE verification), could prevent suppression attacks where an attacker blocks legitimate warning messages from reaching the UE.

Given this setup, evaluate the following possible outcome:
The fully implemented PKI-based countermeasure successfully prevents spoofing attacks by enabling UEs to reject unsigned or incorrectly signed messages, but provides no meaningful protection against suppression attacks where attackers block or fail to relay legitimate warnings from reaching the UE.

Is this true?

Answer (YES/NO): YES